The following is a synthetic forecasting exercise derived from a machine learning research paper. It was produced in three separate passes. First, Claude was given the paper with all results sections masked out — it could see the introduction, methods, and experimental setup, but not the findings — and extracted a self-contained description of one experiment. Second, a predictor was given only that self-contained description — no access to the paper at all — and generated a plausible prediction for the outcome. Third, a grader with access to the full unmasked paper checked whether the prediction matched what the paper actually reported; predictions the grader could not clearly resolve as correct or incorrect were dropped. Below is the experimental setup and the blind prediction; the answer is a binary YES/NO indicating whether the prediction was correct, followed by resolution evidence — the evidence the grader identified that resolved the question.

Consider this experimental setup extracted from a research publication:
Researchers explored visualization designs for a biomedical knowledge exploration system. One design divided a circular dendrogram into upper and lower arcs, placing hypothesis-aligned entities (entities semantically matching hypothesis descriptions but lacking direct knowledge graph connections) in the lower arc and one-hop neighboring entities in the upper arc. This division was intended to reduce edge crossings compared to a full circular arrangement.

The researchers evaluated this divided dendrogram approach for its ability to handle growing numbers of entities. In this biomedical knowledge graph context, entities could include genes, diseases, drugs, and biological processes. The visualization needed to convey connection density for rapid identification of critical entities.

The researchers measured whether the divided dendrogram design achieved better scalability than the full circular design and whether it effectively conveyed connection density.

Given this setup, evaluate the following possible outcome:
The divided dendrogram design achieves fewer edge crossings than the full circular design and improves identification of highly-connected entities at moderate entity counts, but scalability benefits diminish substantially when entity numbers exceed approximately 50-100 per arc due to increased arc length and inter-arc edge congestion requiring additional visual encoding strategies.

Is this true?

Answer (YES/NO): NO